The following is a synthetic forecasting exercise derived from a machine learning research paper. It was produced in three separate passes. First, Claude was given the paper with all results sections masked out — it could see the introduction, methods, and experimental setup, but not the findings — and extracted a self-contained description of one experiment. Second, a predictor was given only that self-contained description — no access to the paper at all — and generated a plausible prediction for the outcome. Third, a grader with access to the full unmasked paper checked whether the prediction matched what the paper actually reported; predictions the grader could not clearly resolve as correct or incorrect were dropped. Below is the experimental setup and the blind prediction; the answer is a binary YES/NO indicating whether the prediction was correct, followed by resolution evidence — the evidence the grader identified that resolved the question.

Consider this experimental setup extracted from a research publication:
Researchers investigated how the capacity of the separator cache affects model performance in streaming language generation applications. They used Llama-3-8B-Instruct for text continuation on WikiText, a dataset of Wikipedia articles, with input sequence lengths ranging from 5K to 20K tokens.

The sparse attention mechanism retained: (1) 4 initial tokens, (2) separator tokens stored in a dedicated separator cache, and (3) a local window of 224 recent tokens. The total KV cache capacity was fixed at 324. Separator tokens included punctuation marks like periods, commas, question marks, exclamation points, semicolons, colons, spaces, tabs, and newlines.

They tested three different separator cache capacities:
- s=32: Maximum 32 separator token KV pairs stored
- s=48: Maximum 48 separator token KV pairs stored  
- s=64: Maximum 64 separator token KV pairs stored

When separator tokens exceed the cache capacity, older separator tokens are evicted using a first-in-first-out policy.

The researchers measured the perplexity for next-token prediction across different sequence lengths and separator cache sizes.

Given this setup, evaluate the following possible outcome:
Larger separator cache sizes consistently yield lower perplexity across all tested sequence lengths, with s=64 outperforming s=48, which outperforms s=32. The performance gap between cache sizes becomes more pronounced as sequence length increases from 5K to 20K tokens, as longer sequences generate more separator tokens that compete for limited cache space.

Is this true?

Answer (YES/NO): NO